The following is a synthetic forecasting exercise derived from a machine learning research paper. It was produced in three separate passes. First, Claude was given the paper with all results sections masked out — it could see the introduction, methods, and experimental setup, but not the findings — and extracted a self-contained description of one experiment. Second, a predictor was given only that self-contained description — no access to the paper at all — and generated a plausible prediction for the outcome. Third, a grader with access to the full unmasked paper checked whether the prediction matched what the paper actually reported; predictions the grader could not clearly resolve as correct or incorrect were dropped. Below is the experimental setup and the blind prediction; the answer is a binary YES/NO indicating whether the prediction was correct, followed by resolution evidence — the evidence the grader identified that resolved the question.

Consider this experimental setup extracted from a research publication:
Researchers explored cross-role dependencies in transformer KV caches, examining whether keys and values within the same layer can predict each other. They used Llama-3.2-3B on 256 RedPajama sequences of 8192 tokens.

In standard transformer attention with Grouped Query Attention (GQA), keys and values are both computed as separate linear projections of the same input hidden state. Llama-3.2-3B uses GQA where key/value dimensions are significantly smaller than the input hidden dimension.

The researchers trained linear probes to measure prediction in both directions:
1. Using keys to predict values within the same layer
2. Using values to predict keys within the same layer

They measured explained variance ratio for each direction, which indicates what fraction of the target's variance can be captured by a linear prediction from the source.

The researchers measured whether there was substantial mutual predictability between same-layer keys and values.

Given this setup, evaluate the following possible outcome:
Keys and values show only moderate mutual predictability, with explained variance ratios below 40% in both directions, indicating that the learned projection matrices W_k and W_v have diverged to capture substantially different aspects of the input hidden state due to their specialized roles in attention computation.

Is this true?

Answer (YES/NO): NO